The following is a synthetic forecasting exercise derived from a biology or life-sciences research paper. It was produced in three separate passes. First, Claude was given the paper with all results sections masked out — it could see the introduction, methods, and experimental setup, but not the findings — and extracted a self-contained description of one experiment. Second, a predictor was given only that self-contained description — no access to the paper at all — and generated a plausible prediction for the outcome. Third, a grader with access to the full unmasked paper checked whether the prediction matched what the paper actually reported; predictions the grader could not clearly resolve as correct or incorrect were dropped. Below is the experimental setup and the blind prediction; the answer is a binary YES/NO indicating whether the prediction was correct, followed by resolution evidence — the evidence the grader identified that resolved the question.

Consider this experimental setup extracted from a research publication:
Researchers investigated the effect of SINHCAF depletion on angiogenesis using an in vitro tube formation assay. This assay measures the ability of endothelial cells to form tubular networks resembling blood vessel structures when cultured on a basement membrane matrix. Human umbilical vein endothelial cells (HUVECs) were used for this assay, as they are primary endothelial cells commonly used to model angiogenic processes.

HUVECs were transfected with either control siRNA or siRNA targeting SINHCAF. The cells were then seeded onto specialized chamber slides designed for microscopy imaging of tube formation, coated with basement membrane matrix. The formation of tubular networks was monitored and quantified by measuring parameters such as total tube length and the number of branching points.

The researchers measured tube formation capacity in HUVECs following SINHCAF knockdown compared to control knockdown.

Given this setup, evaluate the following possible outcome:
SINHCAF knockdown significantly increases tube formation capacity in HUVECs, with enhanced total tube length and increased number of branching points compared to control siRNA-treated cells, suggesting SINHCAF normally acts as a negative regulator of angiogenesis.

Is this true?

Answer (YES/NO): YES